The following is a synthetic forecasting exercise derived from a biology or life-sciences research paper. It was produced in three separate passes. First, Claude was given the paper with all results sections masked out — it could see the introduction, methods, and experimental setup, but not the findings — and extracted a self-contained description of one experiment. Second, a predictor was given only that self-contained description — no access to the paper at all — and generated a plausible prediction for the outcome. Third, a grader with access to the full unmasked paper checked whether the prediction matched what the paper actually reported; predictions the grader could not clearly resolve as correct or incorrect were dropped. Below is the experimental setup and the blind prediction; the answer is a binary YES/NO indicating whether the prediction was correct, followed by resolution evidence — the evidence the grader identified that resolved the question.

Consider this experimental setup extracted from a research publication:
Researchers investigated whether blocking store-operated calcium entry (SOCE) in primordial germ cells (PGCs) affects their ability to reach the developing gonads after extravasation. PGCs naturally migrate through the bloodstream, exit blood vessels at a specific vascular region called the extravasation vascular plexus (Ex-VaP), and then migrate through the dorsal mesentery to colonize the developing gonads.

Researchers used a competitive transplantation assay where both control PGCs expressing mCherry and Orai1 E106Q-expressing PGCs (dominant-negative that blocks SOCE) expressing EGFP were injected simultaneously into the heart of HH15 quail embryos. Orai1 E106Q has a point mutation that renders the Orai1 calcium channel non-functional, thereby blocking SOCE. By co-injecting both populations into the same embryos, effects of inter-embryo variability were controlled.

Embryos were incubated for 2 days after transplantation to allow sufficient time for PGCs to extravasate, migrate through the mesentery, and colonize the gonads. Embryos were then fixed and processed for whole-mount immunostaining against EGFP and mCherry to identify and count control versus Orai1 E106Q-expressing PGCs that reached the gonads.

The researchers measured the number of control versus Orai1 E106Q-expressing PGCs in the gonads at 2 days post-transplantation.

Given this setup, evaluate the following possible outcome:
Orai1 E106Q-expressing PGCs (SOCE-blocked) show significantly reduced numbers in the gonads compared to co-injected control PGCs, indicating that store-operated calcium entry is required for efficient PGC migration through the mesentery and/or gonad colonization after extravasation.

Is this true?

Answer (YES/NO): YES